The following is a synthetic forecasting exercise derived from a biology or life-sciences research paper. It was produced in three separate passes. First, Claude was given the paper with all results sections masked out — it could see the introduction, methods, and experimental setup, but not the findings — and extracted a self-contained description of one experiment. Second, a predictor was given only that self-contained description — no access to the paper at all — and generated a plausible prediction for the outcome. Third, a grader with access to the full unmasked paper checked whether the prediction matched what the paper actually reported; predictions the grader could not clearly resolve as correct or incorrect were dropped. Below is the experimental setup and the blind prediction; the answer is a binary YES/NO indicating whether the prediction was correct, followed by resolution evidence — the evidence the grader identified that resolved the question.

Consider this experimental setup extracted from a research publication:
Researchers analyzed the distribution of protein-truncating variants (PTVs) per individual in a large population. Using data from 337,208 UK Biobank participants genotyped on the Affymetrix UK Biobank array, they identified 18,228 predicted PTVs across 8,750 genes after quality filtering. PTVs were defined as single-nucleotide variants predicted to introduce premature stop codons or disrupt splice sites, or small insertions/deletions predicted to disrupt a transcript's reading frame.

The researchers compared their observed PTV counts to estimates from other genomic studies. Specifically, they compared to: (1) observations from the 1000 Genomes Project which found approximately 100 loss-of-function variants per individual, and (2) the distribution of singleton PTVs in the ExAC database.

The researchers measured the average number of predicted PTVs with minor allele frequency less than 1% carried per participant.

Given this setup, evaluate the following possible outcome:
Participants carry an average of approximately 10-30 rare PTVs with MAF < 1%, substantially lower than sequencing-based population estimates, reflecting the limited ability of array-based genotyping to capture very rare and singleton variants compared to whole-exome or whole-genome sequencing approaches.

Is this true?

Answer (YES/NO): NO